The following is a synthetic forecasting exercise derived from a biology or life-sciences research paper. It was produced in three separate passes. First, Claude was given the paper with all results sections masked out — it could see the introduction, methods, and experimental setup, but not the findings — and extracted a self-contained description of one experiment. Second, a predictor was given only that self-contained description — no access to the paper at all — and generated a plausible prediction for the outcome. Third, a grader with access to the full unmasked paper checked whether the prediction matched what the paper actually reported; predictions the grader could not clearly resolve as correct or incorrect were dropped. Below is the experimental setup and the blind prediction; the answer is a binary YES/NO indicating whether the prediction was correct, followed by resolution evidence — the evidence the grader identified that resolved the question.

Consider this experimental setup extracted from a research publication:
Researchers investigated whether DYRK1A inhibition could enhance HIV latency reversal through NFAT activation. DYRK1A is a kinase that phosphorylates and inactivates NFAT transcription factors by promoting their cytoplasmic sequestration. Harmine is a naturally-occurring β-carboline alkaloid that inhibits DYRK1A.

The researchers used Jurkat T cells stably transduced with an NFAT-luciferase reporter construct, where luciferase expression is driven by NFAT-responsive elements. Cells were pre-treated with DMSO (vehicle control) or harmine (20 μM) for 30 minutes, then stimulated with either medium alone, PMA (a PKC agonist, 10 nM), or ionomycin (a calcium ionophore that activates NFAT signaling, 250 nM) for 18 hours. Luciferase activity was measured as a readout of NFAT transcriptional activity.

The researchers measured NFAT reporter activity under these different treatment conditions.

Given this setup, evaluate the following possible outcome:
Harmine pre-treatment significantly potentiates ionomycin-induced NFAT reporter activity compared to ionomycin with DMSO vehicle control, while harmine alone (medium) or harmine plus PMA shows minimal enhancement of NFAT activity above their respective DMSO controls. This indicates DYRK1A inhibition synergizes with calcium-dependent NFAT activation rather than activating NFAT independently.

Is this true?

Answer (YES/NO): NO